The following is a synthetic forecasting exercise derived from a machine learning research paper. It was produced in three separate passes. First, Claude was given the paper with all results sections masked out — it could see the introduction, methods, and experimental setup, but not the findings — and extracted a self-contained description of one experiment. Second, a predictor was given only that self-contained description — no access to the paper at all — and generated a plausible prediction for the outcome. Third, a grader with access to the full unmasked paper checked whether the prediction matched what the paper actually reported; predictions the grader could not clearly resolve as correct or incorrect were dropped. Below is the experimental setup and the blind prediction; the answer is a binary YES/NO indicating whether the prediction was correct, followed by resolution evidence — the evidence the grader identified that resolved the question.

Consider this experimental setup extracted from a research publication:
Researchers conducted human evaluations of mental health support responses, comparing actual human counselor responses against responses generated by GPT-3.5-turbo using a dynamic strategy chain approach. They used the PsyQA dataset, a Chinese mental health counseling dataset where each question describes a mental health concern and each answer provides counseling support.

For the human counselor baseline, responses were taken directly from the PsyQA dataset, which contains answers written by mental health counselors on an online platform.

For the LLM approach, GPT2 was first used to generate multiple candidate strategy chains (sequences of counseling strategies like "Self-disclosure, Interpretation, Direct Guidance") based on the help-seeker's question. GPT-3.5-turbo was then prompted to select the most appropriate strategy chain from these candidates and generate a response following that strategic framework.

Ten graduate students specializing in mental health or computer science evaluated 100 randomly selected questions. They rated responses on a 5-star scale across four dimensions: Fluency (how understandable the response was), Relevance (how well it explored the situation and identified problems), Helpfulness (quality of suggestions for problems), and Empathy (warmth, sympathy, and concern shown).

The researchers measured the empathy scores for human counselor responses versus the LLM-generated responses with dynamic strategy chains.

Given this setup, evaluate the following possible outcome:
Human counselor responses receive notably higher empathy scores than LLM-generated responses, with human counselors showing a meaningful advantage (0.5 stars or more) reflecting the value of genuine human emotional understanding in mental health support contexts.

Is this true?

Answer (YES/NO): NO